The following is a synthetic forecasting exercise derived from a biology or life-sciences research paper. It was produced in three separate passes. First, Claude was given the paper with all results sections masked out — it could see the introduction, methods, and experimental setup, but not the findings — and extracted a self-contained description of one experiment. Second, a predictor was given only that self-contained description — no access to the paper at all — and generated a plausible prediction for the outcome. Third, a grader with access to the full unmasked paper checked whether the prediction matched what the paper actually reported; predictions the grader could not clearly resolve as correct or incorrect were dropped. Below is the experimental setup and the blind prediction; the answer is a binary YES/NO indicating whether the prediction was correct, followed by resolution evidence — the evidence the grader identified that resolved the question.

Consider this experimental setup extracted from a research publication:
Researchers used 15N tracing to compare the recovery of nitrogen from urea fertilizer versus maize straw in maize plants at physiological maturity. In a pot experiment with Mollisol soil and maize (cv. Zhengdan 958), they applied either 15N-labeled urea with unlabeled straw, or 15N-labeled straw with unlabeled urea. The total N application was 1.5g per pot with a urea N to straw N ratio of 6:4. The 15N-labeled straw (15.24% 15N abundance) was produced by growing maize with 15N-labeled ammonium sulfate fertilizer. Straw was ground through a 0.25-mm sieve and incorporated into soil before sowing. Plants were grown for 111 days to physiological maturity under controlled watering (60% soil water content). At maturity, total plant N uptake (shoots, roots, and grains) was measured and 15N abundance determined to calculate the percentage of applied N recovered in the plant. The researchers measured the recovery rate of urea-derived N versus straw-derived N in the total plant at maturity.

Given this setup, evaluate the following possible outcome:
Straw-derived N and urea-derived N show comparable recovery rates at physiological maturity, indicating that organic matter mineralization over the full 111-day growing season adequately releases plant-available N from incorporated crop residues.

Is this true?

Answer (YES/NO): NO